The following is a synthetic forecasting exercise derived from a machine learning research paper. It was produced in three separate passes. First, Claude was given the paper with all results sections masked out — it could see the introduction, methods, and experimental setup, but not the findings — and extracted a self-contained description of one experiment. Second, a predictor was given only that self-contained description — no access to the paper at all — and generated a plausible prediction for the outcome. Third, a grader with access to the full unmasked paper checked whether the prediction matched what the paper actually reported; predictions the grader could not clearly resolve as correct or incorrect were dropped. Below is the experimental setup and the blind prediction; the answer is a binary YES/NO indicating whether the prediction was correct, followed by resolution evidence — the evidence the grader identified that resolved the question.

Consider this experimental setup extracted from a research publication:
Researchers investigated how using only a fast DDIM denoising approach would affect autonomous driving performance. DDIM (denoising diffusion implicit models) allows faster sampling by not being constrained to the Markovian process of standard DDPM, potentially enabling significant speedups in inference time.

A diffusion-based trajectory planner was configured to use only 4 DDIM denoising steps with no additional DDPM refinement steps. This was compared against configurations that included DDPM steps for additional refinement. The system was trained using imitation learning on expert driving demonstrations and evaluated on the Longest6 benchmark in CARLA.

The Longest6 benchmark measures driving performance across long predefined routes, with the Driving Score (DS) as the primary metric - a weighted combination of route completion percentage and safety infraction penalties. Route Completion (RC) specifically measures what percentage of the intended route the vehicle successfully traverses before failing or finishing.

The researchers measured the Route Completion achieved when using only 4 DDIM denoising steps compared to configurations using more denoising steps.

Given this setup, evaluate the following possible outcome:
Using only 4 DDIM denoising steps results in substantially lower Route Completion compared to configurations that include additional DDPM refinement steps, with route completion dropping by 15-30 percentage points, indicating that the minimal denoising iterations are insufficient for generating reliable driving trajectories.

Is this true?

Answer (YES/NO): NO